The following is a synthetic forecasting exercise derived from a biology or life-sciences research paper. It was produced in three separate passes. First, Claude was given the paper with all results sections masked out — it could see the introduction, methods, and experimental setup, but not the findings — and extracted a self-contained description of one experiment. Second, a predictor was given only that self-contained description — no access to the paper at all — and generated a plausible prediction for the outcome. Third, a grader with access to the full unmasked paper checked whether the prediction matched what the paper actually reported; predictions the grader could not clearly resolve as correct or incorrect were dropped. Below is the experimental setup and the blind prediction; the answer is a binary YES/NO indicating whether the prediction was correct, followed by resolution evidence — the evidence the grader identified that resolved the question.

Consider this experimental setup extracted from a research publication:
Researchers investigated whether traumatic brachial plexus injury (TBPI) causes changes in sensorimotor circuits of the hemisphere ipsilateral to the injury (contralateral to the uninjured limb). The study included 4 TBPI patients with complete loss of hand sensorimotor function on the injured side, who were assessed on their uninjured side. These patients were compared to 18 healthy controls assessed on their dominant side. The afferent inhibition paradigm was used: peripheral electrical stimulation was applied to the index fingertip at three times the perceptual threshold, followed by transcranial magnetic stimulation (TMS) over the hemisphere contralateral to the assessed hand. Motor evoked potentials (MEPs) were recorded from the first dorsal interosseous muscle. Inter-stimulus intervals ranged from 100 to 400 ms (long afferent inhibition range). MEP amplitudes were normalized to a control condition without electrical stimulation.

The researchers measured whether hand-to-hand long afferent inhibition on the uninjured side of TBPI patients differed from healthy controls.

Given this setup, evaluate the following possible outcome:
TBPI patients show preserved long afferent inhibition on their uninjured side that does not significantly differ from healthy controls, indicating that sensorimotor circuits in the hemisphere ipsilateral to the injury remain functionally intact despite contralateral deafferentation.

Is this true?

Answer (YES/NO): NO